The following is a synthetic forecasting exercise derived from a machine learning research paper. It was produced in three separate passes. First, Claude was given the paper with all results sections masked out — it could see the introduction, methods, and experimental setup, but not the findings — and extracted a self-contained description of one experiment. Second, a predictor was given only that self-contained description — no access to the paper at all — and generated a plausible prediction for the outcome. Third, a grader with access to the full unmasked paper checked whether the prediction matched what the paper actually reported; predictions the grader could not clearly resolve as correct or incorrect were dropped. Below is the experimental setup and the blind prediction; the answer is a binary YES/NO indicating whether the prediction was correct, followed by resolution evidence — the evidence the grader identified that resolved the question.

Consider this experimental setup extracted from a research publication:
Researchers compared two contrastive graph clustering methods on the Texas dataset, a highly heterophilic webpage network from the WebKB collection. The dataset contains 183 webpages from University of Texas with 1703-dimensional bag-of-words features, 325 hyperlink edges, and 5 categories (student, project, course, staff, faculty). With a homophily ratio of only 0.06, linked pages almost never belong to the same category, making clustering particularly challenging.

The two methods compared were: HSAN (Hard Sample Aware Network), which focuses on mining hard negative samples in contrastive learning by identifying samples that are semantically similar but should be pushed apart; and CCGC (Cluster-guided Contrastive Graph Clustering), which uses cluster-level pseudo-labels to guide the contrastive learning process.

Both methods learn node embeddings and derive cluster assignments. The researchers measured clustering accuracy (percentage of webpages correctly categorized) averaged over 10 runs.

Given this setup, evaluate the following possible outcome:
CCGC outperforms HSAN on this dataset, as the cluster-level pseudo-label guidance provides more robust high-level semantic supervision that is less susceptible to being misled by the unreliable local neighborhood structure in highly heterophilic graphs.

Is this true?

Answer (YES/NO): NO